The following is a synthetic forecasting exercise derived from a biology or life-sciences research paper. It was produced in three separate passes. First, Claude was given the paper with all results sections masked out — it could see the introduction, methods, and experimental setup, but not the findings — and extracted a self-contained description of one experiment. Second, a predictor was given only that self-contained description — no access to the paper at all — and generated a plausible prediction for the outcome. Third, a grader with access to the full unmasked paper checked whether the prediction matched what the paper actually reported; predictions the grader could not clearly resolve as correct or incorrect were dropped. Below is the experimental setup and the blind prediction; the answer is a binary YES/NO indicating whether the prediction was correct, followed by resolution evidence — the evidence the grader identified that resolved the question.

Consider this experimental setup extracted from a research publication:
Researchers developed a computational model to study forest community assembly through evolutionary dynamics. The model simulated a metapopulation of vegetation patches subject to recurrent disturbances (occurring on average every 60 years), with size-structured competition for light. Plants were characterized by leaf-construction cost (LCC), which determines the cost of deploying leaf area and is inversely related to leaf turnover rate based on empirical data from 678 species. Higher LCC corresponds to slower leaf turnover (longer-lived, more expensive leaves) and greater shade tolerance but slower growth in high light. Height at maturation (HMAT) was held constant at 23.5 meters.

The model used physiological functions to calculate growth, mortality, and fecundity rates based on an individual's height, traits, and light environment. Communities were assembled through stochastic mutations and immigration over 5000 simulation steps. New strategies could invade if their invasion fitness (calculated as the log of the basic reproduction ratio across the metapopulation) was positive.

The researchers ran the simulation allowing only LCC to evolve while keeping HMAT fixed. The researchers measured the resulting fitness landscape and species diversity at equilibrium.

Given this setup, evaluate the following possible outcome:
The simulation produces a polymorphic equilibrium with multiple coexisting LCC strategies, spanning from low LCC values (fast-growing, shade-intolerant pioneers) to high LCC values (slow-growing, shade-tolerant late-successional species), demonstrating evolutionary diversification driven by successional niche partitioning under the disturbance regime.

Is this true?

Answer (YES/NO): YES